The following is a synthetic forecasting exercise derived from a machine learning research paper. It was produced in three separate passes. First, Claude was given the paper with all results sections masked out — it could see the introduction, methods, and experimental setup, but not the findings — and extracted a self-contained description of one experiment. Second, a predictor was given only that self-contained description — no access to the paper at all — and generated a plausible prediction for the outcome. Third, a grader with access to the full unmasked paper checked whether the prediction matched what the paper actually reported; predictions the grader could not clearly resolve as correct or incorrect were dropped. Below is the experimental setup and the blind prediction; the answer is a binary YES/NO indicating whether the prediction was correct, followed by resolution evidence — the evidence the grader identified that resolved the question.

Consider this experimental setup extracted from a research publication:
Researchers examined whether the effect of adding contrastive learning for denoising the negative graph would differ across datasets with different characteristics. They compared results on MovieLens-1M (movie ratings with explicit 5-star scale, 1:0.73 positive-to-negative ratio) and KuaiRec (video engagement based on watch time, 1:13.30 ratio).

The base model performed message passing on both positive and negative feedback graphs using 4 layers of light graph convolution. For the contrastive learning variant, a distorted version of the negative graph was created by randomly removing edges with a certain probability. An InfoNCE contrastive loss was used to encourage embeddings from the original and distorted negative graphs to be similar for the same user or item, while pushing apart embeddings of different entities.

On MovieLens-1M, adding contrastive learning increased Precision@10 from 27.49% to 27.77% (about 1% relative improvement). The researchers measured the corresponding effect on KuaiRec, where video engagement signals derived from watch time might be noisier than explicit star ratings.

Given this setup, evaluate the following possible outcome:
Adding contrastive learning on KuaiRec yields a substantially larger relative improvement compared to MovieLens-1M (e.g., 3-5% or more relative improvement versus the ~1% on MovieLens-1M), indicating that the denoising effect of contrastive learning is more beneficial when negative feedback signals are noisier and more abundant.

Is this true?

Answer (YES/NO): YES